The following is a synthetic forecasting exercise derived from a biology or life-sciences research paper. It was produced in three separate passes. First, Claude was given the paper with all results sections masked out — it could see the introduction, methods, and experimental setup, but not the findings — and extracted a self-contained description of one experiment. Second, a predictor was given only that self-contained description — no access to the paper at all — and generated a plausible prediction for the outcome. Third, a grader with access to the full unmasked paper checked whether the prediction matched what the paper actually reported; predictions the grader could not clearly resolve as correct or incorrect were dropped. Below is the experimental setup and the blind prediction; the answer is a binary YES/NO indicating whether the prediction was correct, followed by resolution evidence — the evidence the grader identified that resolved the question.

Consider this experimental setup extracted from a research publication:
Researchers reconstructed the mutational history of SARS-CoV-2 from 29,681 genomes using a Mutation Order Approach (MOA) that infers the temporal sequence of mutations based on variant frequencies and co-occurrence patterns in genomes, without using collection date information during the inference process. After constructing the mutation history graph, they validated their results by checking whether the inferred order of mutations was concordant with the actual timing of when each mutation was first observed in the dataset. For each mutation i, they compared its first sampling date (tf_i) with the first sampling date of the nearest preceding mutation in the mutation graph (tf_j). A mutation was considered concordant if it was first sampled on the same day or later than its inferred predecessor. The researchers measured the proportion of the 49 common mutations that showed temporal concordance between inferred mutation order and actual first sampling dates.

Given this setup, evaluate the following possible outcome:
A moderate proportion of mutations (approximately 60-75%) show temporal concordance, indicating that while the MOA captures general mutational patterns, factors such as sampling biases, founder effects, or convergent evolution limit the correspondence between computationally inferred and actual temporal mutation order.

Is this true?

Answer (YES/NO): NO